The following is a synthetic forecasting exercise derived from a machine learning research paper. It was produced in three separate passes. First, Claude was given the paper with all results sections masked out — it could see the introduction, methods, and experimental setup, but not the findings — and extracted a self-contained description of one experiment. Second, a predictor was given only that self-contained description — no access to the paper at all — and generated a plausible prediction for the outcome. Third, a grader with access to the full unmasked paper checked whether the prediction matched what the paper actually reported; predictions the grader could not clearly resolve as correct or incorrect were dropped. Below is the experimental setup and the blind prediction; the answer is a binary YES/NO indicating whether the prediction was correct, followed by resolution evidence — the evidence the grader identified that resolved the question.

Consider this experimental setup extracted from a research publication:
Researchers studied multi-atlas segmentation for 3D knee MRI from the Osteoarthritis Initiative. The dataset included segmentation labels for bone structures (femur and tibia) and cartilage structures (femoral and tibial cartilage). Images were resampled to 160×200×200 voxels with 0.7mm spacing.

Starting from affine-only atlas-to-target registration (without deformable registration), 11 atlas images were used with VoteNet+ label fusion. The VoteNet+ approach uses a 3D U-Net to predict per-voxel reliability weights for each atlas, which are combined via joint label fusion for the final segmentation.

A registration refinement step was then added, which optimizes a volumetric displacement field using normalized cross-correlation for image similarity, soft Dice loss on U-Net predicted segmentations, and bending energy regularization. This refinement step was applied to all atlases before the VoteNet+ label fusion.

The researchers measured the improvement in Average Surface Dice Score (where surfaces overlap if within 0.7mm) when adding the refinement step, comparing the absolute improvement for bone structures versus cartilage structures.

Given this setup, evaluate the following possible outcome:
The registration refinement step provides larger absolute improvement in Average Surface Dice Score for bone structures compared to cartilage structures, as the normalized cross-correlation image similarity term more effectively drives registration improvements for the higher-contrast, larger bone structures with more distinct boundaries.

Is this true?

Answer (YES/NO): NO